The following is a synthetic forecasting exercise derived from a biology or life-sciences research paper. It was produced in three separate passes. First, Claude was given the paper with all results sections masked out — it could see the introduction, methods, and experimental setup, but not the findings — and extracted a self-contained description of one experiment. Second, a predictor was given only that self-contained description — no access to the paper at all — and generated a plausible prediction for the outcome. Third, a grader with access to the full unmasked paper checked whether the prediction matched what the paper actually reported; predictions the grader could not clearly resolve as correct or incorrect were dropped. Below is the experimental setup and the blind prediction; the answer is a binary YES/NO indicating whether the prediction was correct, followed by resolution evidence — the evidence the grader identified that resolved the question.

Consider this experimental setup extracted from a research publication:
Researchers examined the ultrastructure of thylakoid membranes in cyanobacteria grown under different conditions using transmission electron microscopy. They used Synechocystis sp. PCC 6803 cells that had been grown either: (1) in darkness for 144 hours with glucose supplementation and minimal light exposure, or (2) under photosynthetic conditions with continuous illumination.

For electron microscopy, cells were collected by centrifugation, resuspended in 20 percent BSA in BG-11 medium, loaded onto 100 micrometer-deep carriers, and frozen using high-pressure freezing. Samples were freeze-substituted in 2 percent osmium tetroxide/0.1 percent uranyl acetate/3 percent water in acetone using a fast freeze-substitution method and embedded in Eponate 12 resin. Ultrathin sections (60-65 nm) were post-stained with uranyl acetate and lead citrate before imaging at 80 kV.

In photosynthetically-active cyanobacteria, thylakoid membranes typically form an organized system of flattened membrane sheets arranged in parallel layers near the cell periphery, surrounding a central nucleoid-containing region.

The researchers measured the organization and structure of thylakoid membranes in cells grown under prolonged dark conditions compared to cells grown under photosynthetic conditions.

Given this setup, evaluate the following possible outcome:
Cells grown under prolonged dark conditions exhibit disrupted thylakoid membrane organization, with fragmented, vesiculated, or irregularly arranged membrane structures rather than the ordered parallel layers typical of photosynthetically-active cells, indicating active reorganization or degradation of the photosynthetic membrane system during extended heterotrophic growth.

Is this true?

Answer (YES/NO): NO